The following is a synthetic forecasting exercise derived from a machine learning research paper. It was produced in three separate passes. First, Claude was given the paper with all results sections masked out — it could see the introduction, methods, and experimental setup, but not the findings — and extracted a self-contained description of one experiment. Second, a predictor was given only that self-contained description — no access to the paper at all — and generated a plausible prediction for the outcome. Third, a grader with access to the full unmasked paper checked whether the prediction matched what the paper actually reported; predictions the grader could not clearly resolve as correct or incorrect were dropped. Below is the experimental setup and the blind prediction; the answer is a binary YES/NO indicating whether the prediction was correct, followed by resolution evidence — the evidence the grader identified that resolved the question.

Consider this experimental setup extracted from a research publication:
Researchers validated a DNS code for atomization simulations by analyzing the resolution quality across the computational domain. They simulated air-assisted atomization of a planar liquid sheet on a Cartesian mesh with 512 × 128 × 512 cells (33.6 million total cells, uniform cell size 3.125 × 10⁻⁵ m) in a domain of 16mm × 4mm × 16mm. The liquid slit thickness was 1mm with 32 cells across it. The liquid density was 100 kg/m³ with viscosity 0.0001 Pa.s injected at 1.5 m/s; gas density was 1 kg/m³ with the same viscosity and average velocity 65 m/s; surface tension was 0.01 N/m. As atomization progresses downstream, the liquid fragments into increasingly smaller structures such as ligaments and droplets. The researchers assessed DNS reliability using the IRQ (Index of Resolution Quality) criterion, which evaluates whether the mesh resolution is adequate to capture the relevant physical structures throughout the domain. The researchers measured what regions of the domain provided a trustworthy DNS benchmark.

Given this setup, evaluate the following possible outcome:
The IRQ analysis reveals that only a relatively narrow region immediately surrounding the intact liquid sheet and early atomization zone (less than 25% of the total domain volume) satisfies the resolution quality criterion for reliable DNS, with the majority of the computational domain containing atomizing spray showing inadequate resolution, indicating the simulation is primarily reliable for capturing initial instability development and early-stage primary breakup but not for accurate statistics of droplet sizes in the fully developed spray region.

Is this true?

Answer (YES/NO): NO